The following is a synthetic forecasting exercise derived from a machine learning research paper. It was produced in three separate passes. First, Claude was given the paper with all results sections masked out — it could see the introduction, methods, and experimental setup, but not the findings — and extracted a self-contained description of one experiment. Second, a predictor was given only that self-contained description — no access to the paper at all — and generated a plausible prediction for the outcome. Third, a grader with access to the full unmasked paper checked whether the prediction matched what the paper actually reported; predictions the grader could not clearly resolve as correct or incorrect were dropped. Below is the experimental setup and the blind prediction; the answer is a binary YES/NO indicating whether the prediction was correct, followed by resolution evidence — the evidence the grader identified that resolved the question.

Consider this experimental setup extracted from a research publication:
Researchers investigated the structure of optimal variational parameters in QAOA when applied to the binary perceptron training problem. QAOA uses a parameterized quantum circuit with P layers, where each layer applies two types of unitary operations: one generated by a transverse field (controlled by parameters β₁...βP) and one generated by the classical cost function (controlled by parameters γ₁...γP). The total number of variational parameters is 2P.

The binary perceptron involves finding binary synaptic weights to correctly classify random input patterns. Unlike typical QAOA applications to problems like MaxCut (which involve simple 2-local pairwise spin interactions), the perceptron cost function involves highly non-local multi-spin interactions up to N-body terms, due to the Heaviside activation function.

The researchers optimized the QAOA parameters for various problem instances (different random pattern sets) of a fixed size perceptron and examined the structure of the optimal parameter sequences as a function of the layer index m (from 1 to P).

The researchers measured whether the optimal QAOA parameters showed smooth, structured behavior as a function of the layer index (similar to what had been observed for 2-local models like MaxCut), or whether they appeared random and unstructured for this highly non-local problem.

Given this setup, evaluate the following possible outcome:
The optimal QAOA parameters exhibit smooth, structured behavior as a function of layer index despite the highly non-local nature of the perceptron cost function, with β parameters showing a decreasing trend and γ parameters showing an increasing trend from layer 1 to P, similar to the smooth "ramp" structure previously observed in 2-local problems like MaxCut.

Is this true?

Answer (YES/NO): YES